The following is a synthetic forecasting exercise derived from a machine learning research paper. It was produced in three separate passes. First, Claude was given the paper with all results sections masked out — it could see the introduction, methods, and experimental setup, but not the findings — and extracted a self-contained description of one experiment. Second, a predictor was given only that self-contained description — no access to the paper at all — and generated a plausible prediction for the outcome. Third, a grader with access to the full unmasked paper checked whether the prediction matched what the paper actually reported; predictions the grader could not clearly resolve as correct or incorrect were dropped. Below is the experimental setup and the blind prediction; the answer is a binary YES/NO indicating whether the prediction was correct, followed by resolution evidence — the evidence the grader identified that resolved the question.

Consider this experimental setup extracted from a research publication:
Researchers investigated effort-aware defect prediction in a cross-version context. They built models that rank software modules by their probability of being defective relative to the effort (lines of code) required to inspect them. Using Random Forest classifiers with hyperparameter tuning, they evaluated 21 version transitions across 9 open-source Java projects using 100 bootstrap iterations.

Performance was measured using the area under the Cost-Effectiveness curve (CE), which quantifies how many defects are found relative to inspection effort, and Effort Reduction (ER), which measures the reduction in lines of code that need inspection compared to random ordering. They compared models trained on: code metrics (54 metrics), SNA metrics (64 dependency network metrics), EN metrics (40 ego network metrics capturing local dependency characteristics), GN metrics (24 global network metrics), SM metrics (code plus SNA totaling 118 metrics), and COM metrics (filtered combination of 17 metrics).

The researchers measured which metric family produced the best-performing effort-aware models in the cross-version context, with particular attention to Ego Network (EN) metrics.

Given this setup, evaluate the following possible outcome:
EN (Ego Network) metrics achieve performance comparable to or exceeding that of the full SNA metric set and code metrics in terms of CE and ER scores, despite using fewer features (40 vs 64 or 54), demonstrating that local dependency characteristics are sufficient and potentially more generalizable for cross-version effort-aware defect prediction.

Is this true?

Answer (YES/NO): YES